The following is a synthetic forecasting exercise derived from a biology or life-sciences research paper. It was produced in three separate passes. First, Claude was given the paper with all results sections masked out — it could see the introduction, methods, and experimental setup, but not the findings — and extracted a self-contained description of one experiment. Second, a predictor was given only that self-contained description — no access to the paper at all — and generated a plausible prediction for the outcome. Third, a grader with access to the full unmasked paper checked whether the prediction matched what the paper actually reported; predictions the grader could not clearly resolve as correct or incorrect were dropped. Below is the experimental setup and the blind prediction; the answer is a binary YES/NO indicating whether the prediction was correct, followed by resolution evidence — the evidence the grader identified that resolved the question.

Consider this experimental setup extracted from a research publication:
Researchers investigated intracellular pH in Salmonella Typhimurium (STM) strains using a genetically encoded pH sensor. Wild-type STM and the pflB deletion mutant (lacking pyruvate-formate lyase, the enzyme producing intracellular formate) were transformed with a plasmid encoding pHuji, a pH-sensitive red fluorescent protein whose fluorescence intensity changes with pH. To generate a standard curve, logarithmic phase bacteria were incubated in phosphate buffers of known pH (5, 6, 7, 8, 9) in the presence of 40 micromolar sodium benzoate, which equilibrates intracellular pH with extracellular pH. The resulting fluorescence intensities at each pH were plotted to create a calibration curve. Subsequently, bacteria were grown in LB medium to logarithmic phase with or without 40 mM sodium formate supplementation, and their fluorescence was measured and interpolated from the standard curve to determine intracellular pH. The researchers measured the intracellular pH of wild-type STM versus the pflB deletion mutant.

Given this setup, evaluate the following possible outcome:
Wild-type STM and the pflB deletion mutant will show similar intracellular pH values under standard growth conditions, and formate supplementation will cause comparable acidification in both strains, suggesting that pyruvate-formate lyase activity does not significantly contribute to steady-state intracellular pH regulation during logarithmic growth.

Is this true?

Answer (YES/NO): NO